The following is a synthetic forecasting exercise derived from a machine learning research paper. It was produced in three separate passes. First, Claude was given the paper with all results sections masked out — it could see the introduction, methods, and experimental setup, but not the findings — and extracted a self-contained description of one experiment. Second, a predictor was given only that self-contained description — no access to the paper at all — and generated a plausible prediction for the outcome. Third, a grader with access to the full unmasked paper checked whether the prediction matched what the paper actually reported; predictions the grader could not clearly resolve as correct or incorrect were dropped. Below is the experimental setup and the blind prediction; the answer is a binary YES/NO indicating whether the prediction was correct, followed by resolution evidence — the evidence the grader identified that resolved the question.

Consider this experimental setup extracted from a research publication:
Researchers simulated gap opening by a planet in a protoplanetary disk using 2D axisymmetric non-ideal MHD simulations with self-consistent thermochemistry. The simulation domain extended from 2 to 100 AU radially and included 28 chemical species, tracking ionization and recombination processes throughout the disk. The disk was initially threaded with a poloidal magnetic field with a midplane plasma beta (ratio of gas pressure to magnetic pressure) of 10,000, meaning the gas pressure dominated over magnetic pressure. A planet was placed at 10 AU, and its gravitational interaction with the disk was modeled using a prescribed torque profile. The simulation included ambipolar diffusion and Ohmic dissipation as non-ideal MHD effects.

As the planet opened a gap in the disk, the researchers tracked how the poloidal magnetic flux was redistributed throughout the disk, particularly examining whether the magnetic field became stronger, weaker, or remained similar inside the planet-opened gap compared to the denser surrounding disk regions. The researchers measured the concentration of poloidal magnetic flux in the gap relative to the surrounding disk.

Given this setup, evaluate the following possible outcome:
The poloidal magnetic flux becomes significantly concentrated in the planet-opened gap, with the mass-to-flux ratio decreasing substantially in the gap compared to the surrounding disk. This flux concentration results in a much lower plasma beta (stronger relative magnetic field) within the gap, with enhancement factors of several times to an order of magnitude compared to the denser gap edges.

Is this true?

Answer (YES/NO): YES